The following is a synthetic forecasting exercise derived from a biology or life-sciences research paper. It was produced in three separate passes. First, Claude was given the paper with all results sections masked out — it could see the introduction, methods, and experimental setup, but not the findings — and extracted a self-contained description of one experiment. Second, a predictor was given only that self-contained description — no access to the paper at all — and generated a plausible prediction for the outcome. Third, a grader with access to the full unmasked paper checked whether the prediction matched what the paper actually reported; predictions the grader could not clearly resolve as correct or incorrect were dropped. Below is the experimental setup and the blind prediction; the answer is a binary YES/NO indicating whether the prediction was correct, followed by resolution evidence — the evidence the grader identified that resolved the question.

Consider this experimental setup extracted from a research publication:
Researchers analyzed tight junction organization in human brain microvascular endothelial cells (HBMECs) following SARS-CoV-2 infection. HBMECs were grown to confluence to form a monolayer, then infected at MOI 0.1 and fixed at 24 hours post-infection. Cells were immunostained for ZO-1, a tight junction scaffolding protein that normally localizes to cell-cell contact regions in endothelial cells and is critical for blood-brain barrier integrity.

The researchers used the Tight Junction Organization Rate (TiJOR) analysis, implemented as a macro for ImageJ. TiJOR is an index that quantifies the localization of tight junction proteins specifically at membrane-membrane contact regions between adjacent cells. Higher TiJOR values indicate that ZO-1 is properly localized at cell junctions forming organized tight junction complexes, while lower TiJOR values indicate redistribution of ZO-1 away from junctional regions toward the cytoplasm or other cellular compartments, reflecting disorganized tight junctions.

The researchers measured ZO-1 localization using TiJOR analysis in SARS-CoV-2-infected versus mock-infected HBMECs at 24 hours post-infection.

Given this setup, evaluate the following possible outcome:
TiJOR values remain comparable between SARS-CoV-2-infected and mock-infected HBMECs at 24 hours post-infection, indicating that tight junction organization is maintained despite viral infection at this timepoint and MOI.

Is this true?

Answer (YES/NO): YES